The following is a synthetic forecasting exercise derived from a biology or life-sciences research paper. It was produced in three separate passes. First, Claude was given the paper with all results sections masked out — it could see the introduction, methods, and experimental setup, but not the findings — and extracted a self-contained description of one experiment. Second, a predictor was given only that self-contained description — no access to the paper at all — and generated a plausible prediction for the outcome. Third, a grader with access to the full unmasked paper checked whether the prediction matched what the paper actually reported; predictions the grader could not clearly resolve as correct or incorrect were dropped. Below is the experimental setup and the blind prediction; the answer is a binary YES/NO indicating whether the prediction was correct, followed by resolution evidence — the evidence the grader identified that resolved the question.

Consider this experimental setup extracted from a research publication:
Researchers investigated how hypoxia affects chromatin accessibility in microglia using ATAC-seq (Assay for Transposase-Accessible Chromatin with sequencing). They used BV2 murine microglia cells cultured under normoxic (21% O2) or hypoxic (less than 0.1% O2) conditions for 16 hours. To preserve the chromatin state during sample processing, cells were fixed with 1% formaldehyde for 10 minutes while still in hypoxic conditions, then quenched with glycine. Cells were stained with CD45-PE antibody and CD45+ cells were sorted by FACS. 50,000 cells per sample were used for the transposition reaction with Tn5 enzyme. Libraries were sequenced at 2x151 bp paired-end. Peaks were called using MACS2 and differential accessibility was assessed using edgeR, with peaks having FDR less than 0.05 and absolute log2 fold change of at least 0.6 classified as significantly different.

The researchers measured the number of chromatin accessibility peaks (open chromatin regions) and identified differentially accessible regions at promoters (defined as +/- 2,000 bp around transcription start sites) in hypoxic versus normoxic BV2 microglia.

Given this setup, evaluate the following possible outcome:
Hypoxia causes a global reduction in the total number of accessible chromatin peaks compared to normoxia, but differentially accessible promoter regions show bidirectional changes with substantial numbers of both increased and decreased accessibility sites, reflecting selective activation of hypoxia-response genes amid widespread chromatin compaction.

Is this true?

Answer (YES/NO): NO